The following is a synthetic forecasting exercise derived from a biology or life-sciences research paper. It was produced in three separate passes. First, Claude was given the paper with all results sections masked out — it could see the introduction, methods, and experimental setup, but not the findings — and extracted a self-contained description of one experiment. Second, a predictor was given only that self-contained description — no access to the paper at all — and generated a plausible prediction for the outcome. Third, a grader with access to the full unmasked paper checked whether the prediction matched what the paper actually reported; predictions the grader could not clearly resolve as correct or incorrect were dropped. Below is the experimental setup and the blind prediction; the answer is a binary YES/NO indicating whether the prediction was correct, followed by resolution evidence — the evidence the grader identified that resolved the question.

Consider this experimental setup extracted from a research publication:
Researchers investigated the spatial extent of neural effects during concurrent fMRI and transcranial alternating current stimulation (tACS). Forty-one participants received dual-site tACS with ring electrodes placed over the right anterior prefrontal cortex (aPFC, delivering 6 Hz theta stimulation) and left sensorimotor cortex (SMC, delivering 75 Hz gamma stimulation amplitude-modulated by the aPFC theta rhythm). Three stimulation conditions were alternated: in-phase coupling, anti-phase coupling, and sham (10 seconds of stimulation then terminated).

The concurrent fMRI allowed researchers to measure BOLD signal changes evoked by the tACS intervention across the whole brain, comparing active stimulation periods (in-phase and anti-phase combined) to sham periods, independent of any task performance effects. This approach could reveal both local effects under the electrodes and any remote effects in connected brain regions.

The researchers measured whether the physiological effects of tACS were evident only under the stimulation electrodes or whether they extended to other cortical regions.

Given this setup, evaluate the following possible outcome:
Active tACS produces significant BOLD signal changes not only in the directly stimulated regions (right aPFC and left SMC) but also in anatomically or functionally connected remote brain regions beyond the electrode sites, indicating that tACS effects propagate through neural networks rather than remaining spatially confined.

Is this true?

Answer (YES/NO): YES